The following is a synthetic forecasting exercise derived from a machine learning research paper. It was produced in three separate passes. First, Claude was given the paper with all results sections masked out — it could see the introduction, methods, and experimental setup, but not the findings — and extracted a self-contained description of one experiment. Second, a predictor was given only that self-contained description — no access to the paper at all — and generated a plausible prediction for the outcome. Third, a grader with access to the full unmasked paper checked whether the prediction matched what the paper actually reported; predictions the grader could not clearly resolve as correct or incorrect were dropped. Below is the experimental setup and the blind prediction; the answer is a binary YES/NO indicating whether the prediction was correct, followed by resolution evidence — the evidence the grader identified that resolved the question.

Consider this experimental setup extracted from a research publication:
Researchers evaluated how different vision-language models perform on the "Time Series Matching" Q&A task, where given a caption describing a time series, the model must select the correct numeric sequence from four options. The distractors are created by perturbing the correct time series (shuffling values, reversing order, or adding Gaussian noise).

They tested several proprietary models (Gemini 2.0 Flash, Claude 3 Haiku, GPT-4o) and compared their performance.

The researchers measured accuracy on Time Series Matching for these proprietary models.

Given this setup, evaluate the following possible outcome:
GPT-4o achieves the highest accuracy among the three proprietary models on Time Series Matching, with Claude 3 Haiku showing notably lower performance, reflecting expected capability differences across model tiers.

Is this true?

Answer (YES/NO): YES